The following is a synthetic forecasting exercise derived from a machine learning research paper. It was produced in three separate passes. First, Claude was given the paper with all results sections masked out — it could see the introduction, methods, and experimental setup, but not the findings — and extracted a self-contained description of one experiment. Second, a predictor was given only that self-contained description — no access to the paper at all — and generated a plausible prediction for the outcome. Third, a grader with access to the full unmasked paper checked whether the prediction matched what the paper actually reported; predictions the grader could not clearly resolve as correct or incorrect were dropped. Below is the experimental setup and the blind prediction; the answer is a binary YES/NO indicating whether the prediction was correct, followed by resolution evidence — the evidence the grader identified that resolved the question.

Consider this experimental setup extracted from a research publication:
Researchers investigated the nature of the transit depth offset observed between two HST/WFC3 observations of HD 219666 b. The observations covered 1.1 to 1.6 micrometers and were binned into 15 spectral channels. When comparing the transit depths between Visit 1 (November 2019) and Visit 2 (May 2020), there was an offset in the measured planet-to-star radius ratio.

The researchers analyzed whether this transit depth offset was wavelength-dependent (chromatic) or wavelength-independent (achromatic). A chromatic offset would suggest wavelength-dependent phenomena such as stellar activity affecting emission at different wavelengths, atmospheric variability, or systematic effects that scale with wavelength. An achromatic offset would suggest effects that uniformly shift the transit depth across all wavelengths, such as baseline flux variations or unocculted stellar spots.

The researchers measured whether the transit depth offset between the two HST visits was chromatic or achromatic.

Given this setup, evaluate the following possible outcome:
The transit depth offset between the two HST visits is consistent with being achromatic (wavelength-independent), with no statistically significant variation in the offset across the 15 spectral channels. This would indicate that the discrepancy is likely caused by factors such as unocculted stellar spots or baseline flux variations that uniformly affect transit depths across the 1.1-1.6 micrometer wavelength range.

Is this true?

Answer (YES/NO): YES